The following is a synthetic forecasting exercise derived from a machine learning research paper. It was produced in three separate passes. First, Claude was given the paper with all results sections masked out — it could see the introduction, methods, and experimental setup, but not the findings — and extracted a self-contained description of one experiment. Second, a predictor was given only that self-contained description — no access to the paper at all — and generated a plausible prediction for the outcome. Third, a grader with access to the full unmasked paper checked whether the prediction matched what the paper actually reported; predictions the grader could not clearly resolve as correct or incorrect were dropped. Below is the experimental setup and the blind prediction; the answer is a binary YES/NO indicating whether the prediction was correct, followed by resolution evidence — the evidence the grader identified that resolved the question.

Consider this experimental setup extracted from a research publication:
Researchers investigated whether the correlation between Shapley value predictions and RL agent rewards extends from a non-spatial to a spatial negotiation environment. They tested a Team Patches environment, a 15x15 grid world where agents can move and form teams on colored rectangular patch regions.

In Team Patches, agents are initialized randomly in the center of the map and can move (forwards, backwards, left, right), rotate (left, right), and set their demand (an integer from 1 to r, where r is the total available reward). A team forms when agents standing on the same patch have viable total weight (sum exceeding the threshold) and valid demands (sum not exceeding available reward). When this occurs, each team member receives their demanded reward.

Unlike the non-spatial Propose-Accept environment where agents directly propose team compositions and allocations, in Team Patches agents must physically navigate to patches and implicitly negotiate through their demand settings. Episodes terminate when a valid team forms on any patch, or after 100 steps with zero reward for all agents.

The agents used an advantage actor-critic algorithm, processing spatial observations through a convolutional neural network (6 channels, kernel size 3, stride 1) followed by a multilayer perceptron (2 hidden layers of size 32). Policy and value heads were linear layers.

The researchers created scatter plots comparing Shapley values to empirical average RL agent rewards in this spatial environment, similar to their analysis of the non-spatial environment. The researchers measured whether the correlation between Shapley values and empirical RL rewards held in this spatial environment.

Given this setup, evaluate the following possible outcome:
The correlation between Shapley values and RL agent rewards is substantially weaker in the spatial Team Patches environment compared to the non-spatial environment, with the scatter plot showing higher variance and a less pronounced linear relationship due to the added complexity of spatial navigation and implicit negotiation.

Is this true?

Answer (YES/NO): NO